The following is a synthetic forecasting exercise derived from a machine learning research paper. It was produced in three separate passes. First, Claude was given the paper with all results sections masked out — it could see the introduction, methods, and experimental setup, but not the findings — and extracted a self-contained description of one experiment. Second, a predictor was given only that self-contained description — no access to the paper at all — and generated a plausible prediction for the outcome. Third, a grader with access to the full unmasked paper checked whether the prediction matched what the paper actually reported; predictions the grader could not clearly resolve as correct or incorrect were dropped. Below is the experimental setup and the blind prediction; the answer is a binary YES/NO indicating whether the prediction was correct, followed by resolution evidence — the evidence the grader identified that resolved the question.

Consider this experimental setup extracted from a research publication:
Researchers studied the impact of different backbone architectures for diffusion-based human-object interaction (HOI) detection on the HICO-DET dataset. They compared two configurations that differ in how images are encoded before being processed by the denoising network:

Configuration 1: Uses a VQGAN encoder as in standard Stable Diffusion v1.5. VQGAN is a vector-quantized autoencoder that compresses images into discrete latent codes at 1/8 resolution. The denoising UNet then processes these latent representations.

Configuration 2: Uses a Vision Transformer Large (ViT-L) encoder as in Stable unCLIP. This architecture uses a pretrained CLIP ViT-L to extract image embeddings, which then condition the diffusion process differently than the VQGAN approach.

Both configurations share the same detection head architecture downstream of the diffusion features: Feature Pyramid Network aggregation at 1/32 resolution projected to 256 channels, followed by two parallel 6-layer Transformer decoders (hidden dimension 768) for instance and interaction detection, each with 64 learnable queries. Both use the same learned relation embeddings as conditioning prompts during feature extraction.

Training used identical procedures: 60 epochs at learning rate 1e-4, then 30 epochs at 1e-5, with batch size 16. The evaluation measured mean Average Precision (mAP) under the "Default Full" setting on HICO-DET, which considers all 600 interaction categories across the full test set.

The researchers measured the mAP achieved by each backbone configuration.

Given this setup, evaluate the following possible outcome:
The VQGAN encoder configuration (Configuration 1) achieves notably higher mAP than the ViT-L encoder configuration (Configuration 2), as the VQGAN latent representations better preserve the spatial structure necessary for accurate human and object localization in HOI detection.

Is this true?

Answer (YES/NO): NO